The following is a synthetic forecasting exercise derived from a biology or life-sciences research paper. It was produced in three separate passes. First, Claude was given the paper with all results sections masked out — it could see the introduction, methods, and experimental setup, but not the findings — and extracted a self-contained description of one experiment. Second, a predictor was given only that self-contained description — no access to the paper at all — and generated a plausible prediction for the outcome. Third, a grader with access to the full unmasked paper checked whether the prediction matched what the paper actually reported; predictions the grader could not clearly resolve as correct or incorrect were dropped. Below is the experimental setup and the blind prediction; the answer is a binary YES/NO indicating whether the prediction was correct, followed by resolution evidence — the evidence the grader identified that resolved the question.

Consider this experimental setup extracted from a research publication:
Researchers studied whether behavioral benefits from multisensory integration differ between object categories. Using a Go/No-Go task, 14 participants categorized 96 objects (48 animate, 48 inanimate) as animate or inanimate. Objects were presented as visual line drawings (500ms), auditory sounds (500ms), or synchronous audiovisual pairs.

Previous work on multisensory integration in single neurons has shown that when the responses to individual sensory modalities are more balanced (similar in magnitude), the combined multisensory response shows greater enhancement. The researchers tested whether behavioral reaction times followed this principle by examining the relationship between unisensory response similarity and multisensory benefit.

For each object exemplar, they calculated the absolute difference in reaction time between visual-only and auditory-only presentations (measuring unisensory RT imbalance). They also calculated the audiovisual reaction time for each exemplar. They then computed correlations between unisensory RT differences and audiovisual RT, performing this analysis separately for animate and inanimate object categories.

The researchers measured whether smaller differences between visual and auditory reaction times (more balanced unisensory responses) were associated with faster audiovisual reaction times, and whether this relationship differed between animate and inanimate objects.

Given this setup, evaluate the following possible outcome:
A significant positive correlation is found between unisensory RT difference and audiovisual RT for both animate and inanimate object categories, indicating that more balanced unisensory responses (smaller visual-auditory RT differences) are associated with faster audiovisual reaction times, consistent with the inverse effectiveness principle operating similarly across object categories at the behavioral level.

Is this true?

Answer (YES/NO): NO